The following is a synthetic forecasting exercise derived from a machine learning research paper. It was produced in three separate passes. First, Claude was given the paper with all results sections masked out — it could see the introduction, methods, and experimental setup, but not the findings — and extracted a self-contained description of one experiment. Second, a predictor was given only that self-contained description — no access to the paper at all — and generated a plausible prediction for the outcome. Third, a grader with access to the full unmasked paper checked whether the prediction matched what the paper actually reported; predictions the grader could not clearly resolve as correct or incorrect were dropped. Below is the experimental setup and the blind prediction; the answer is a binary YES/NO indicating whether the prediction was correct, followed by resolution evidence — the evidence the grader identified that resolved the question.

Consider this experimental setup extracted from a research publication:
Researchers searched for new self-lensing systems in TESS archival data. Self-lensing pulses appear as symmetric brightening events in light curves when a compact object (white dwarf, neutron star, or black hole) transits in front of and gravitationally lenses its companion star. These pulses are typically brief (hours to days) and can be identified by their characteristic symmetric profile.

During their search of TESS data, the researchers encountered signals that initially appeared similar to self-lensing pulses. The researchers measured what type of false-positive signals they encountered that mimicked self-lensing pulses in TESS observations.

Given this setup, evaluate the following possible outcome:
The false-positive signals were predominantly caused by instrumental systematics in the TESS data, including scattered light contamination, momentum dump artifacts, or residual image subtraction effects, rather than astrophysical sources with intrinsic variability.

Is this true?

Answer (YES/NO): NO